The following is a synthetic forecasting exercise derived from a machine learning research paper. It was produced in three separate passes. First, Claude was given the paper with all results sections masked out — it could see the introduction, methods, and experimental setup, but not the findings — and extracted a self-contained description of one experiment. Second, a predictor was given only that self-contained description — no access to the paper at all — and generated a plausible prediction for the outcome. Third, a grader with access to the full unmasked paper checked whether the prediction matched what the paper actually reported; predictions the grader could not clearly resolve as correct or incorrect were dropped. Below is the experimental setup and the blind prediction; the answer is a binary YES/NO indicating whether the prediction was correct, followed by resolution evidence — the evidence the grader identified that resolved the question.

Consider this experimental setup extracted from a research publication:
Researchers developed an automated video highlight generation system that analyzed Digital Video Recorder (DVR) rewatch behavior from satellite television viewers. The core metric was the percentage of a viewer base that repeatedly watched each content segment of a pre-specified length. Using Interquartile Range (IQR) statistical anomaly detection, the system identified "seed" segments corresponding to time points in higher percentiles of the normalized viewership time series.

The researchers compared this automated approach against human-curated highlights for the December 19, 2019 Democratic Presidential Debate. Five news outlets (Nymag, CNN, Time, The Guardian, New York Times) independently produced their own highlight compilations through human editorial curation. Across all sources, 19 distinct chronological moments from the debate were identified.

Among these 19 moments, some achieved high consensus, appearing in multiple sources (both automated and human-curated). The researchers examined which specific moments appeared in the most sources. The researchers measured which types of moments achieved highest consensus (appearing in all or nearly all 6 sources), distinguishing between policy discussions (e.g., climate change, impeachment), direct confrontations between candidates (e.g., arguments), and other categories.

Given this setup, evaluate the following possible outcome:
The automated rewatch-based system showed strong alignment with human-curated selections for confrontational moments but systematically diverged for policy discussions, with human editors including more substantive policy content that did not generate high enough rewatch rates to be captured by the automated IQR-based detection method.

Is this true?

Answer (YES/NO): NO